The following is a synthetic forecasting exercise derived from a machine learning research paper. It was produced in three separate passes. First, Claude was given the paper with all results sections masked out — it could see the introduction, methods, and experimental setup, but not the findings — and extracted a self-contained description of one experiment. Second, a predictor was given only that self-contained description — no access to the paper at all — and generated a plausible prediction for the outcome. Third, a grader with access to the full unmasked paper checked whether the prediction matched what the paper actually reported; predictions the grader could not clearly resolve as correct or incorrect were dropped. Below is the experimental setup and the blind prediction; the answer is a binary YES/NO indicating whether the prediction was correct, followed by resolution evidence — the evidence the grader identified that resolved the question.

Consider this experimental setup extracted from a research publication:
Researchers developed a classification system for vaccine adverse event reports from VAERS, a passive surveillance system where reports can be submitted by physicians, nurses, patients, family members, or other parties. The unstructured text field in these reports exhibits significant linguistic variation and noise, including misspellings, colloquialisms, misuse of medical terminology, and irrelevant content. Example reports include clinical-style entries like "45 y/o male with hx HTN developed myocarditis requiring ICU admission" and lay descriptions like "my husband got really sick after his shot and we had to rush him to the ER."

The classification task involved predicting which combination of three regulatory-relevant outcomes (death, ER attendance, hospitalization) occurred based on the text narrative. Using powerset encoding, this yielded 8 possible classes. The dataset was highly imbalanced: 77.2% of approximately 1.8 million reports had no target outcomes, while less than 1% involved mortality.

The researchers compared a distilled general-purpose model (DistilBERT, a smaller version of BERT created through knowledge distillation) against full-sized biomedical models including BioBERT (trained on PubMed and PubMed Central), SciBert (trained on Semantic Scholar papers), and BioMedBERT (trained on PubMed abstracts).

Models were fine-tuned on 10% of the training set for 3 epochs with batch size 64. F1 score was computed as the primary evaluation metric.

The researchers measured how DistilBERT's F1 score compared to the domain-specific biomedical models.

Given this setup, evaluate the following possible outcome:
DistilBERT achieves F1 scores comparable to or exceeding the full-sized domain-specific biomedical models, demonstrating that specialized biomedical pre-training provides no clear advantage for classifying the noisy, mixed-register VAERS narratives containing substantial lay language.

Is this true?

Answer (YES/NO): NO